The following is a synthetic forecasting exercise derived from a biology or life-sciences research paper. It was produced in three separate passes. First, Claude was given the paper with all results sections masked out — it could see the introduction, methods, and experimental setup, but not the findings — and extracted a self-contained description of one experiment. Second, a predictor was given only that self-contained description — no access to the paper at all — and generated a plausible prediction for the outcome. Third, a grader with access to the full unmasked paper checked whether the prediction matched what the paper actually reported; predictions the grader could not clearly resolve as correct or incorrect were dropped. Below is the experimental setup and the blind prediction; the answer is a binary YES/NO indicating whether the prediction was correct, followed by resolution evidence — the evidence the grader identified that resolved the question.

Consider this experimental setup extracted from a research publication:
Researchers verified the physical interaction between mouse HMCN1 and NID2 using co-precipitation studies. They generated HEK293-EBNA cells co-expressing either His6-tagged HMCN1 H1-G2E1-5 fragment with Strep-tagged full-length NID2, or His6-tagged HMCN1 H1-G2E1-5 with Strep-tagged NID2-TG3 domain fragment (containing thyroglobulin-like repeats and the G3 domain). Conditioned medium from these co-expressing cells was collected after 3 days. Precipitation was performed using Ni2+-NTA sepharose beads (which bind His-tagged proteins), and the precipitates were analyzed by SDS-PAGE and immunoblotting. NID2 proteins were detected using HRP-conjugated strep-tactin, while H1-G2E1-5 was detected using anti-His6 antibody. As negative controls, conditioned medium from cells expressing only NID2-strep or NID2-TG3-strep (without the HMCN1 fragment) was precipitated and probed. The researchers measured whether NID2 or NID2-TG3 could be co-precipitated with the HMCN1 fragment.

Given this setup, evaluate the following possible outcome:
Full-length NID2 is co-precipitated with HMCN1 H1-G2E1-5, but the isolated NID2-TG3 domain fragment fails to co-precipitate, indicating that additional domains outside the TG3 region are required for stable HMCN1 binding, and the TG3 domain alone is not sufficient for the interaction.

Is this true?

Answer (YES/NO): NO